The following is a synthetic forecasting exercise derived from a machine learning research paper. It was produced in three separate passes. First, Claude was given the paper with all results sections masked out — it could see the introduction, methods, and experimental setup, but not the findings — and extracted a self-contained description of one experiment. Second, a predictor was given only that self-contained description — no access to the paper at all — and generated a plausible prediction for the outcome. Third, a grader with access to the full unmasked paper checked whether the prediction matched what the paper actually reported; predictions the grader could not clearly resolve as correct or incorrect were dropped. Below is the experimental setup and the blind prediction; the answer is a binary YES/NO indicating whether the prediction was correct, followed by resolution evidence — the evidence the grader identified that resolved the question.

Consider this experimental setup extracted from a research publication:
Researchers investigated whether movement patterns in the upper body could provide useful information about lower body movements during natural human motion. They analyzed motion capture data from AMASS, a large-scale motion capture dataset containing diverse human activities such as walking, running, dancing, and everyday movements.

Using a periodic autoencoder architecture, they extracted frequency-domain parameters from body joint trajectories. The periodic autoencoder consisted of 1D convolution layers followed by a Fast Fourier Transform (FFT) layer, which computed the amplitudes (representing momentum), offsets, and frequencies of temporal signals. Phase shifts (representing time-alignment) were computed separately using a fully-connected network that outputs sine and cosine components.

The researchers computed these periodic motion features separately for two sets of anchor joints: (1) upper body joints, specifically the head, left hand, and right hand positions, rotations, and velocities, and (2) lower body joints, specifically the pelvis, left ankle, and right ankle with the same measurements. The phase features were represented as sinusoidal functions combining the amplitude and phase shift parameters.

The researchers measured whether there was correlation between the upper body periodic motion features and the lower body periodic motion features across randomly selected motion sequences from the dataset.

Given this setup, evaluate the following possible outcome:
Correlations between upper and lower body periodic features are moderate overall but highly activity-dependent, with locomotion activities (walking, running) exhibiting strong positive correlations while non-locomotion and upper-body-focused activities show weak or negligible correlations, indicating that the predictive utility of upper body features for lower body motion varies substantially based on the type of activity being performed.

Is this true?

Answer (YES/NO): NO